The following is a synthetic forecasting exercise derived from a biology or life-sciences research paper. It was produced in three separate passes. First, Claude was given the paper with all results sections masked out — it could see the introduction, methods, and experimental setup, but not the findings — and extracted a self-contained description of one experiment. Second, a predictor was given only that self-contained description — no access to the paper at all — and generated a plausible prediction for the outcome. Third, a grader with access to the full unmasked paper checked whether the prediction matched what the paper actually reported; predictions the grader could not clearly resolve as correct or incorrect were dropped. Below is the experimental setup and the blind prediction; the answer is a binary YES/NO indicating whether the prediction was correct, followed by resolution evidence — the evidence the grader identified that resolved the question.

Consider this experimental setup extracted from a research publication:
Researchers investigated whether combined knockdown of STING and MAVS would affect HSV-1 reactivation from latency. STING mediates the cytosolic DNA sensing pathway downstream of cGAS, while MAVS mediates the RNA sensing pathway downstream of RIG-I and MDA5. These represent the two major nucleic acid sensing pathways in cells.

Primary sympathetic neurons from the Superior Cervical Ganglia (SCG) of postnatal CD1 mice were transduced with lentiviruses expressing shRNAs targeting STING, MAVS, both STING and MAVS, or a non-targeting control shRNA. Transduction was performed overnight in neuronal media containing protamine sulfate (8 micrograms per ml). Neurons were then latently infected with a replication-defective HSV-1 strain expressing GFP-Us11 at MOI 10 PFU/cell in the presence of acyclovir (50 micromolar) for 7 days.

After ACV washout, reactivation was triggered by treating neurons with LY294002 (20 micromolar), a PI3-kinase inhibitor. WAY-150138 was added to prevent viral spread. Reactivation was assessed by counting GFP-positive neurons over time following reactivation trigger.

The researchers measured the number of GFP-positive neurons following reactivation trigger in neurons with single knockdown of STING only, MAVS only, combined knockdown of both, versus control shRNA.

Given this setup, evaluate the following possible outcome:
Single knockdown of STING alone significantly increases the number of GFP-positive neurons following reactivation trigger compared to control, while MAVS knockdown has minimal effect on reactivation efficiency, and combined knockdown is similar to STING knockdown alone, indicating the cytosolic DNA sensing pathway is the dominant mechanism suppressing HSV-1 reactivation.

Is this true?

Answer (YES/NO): NO